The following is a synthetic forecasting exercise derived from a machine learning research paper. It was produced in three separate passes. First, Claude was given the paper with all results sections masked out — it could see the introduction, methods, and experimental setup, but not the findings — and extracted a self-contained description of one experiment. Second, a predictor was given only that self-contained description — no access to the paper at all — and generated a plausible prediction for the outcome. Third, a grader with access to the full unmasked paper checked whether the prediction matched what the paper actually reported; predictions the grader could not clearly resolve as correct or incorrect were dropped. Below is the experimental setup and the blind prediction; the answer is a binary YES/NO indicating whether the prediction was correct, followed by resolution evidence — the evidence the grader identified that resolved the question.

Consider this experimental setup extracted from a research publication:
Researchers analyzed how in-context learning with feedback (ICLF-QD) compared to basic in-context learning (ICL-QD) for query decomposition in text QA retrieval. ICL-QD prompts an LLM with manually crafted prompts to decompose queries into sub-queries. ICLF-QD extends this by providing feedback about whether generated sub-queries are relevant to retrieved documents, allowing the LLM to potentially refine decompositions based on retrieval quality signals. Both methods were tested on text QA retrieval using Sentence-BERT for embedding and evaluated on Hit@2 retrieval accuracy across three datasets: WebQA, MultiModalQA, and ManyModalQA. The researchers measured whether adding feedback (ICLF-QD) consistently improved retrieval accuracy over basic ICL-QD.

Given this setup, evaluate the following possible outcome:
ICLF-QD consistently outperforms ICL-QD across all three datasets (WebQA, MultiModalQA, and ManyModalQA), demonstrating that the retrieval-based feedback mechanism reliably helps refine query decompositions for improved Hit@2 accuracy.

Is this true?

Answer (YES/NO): NO